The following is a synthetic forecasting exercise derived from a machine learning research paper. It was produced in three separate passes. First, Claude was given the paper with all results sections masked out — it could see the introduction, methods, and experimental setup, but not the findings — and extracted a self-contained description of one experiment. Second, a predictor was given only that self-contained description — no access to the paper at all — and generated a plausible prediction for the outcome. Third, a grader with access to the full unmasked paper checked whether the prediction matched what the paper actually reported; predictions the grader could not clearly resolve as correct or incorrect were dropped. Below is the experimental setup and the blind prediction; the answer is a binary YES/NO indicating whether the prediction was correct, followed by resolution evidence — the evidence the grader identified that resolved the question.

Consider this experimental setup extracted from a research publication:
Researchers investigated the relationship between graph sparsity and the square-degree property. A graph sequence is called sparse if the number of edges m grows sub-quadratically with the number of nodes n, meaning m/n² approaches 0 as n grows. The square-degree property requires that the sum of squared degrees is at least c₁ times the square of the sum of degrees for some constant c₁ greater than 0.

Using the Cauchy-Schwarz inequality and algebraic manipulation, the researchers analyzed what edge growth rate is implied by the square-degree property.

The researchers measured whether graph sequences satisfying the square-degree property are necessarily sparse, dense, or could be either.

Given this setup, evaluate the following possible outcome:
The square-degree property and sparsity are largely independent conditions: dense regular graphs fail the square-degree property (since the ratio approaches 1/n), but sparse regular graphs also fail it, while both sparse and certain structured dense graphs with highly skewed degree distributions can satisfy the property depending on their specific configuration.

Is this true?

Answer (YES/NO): NO